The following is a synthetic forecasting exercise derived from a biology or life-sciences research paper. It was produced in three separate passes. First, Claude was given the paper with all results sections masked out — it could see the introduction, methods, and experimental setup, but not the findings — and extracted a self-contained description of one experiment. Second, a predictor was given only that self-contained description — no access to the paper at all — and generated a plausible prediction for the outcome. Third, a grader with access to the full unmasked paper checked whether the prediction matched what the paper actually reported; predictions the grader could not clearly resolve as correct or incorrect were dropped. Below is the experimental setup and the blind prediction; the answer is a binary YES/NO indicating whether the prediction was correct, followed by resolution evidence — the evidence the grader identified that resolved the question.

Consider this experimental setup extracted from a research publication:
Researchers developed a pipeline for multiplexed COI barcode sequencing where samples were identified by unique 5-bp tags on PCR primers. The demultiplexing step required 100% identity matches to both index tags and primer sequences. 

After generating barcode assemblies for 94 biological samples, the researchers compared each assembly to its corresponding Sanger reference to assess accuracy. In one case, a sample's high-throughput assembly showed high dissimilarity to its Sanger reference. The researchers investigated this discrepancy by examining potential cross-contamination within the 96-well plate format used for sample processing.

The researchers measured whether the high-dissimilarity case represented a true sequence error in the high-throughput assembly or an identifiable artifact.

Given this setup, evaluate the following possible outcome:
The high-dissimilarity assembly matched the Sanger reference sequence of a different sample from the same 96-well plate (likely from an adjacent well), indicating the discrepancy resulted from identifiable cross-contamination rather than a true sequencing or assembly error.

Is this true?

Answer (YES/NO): YES